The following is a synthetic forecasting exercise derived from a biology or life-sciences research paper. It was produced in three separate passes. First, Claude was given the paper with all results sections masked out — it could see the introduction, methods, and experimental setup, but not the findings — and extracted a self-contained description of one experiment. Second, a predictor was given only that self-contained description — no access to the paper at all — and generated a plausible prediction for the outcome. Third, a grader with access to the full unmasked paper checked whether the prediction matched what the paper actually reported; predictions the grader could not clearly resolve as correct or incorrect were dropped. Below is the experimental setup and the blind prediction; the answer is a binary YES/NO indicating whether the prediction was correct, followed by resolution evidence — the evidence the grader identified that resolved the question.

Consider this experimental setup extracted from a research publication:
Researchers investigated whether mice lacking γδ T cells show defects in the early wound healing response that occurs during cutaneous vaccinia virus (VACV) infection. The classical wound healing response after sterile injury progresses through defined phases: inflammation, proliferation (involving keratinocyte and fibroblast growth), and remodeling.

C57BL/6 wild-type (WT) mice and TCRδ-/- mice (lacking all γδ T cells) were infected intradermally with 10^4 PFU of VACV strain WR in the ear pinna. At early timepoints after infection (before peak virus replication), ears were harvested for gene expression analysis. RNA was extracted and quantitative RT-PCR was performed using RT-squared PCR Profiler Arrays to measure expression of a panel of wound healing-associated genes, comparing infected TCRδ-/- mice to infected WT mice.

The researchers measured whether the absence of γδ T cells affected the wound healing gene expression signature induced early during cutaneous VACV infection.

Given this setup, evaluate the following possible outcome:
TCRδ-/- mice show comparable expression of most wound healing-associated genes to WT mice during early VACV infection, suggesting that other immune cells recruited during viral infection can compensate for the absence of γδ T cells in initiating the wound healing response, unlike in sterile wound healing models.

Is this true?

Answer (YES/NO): NO